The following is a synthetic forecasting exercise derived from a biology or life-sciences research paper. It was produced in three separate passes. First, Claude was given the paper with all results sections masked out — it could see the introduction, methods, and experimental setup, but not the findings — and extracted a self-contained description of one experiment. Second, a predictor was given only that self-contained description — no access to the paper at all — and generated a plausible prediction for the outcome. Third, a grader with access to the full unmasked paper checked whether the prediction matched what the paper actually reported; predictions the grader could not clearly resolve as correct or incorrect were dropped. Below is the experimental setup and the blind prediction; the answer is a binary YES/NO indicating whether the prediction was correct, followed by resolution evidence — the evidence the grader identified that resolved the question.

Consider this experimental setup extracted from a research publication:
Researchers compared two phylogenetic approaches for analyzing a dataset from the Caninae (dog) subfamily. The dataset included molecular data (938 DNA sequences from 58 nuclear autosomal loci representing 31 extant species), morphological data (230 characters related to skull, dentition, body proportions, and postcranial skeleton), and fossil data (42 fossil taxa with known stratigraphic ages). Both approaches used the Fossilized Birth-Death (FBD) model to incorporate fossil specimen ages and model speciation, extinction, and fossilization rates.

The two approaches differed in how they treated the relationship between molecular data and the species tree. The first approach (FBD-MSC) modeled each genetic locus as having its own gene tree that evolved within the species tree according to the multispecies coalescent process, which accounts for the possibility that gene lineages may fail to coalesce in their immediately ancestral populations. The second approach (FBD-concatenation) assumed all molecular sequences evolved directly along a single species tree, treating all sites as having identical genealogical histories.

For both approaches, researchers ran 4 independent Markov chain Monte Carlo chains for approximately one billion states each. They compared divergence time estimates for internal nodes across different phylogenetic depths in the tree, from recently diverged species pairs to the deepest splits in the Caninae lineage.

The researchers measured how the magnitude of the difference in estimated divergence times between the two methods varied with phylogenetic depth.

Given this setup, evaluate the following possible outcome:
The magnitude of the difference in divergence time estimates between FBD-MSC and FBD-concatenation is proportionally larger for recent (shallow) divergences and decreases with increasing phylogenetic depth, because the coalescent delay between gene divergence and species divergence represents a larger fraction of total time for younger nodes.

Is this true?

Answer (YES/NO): YES